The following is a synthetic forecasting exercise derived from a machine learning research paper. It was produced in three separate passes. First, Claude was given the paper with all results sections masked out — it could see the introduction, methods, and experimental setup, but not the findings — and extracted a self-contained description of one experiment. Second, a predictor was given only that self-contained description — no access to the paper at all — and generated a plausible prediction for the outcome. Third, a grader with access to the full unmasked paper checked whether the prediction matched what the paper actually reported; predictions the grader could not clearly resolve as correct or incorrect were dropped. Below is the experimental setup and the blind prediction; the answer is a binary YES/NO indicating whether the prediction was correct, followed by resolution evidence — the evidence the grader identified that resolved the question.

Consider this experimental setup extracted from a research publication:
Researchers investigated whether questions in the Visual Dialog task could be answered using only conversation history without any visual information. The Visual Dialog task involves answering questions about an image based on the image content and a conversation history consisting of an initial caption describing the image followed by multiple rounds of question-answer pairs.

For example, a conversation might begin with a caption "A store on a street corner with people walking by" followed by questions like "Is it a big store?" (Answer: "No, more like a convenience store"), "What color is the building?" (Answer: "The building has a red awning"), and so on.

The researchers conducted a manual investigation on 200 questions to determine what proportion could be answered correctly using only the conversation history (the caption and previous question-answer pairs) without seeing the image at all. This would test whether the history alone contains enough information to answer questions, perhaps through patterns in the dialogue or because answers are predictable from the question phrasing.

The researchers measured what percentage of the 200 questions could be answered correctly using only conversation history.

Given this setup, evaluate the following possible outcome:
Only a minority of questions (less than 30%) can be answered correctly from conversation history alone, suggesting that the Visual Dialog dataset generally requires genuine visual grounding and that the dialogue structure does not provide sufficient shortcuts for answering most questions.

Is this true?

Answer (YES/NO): YES